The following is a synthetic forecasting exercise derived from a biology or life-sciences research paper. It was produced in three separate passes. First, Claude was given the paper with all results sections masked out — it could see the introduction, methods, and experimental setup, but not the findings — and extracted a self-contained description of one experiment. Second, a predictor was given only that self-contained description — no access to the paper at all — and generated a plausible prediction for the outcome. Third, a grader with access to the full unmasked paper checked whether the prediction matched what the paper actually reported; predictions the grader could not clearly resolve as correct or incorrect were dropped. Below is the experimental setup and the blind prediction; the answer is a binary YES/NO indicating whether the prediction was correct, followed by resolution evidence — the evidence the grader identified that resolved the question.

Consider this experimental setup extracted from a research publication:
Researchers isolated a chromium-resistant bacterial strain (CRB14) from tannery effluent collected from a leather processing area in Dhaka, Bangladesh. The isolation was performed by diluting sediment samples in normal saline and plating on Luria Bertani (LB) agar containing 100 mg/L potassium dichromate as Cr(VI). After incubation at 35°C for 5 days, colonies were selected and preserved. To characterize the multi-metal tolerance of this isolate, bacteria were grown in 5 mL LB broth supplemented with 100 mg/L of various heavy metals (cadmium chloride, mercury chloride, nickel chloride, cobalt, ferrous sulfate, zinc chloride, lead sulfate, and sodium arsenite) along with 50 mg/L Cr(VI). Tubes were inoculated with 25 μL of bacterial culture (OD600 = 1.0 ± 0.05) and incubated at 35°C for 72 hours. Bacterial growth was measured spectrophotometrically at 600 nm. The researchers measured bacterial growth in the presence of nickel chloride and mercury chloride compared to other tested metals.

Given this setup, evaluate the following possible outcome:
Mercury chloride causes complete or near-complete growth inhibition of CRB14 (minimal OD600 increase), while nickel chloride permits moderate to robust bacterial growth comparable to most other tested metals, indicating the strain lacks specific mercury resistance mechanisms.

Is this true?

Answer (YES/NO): NO